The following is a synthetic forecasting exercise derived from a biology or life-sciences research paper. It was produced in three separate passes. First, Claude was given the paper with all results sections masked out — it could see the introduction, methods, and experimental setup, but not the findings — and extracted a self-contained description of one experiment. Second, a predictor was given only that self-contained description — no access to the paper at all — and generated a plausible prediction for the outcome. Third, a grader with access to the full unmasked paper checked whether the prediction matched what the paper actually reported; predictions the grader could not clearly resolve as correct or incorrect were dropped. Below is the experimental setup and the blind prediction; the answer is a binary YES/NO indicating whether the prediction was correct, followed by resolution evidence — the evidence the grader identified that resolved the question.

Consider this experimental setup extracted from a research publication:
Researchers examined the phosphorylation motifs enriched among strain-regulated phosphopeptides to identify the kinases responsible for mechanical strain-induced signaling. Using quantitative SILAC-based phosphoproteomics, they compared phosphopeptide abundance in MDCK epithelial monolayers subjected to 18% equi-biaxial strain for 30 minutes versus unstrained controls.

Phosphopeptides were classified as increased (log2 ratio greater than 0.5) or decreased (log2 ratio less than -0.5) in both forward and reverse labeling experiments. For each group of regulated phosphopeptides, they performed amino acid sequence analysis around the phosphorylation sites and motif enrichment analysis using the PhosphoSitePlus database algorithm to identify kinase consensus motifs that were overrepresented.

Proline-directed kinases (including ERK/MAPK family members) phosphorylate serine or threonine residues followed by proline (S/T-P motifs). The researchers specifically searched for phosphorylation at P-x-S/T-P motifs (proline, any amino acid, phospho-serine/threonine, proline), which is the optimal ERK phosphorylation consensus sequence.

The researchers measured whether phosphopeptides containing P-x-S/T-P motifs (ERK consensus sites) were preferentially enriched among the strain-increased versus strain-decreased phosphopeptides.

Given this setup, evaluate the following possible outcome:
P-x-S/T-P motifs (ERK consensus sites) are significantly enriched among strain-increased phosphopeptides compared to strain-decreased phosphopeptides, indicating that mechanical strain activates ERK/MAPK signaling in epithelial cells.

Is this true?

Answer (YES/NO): YES